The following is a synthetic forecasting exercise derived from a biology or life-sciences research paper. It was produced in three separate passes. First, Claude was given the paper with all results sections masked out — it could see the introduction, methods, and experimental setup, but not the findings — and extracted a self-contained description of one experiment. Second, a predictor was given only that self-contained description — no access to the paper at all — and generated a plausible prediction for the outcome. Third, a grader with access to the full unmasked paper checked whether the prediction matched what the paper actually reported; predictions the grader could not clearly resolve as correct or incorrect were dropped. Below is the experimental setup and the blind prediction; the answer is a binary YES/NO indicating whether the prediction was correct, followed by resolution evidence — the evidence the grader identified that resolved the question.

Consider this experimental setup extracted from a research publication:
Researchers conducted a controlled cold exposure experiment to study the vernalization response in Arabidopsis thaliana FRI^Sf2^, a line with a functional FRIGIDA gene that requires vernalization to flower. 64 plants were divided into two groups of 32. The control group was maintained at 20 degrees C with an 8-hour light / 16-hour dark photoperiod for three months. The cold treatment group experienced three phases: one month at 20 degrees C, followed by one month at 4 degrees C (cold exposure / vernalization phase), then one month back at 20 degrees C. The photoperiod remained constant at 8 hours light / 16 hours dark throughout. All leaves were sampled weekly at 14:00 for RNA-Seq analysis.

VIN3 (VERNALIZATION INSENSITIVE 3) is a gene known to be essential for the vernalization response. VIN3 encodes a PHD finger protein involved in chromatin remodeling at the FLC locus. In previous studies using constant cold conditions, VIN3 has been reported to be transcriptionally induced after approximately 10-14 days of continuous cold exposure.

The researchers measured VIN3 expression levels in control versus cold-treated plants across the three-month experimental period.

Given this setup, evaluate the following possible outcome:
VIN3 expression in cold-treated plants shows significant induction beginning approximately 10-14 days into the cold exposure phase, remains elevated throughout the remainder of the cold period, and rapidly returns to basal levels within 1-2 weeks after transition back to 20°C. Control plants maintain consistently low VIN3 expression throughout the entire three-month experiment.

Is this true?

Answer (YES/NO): NO